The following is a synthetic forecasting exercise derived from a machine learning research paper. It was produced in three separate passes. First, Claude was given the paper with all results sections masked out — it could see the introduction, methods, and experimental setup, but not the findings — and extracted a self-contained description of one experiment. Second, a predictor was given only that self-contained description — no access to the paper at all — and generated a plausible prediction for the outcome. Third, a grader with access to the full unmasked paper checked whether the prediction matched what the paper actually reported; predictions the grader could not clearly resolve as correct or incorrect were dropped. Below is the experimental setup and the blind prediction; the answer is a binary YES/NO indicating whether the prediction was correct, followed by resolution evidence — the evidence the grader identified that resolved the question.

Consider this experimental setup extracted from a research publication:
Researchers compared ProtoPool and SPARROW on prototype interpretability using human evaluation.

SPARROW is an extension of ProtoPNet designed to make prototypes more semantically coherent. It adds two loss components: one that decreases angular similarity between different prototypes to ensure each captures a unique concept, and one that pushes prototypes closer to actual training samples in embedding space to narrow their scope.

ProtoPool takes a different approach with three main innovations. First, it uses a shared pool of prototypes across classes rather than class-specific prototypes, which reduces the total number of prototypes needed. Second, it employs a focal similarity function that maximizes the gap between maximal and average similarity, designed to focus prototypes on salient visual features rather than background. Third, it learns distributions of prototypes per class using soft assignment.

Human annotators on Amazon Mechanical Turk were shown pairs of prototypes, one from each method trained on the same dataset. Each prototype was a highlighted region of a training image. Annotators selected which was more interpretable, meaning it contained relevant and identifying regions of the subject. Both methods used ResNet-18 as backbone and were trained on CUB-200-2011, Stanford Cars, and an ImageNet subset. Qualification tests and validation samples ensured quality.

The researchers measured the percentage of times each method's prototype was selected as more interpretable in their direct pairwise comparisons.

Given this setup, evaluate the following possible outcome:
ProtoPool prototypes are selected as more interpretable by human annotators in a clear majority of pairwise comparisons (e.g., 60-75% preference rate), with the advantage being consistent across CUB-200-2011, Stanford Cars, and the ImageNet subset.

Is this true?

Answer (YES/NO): NO